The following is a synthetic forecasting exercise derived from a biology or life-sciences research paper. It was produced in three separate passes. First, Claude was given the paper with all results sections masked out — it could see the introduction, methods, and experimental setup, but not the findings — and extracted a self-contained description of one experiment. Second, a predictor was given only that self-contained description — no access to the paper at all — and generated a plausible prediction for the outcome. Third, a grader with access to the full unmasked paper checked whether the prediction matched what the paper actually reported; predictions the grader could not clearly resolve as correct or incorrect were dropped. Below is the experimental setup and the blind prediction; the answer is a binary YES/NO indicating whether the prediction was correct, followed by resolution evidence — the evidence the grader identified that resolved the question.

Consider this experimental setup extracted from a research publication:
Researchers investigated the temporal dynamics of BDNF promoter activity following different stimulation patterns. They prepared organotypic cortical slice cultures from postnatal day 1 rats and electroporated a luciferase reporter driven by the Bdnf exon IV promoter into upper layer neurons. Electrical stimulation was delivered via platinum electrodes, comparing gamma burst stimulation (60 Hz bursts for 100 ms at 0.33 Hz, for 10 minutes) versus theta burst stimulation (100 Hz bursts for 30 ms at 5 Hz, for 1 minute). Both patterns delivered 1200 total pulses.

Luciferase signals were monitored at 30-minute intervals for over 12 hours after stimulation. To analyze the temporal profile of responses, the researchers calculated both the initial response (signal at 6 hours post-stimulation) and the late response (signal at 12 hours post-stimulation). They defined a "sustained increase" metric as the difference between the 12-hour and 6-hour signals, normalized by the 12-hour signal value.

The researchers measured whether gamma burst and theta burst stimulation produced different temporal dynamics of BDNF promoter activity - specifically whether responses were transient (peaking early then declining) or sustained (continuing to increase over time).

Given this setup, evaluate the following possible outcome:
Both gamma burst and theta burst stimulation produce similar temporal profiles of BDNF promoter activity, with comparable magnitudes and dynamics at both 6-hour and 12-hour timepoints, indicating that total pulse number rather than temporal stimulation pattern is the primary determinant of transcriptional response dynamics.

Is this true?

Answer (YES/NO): NO